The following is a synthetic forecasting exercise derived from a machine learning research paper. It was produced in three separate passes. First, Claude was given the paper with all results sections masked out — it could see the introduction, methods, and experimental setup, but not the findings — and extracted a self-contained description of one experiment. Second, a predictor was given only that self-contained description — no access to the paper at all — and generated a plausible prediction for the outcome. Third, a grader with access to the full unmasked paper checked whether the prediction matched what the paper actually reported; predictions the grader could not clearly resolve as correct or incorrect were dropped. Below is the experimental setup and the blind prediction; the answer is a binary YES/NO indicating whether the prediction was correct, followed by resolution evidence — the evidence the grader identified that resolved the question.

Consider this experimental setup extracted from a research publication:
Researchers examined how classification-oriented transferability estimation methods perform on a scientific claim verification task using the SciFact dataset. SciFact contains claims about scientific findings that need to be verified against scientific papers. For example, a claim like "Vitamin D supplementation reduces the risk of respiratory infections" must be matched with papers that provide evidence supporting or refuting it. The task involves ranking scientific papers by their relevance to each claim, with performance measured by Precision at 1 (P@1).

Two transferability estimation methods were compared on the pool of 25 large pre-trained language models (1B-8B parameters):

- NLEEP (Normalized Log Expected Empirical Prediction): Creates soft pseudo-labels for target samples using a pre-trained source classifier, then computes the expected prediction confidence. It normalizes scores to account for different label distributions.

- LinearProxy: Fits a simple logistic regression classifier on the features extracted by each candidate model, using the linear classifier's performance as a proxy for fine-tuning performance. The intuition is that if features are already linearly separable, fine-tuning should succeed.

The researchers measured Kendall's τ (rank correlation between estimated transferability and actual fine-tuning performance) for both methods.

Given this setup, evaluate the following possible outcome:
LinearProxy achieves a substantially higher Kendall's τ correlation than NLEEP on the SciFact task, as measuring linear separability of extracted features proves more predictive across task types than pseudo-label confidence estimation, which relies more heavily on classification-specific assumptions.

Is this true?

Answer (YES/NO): YES